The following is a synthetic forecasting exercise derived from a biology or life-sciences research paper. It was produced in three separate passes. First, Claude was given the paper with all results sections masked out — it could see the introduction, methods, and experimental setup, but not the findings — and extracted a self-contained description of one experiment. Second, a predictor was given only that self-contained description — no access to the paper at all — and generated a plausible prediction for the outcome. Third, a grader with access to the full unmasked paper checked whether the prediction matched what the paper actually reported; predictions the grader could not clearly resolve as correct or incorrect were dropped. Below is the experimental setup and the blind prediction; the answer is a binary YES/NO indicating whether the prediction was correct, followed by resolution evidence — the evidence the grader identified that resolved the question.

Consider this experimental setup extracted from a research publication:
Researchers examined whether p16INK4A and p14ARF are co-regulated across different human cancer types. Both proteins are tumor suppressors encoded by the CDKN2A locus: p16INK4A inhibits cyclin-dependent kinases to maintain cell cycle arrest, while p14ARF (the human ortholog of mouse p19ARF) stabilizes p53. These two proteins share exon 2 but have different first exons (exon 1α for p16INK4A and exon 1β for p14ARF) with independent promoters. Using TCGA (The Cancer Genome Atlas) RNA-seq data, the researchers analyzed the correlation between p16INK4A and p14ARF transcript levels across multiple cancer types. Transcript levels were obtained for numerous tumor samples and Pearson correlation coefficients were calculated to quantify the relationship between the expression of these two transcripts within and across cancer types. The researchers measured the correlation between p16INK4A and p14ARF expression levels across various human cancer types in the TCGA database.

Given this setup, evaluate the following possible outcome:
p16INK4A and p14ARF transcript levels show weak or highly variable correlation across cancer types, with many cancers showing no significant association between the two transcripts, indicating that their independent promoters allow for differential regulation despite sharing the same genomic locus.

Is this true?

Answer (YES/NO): NO